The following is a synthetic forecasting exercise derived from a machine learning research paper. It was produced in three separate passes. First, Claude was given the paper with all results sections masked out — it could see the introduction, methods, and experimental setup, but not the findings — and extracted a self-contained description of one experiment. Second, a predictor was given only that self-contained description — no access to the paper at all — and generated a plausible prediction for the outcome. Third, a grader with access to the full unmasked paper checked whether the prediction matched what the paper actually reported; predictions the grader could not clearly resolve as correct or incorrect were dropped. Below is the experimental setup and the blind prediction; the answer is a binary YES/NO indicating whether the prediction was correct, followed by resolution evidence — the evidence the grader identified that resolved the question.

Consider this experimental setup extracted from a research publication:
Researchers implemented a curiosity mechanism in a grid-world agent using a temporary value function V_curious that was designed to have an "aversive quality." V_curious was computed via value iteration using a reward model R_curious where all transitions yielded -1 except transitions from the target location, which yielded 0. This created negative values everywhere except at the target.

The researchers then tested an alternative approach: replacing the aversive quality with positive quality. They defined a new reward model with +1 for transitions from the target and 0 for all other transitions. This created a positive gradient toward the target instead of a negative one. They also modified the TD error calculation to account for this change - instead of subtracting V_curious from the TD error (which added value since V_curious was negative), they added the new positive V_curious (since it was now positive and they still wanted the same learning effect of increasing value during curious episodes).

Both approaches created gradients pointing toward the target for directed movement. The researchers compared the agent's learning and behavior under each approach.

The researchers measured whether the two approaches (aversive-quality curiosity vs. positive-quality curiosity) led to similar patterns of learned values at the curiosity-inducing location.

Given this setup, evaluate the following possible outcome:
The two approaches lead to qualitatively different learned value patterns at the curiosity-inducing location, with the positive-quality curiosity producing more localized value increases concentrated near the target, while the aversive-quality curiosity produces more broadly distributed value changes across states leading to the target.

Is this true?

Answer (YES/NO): NO